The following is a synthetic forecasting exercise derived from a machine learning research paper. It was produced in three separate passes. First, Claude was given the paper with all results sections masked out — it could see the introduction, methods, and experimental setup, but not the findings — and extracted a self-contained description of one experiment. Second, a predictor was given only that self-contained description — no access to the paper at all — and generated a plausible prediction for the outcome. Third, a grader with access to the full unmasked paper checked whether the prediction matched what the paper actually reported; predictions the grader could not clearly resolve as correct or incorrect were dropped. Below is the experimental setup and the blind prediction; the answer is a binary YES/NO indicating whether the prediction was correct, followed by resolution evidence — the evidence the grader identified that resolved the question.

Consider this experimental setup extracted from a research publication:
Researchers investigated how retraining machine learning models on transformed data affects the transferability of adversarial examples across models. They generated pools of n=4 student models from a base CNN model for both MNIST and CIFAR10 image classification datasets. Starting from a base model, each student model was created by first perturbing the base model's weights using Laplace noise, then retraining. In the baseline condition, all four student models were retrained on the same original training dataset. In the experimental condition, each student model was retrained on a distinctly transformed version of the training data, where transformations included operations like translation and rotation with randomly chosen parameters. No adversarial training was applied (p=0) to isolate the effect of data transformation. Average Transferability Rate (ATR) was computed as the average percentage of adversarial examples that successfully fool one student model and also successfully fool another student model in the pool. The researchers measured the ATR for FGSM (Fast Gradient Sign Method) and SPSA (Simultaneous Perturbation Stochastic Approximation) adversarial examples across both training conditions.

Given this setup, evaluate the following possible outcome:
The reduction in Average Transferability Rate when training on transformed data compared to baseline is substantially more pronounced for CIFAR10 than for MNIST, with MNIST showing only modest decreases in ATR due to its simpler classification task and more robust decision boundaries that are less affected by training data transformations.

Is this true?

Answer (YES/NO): NO